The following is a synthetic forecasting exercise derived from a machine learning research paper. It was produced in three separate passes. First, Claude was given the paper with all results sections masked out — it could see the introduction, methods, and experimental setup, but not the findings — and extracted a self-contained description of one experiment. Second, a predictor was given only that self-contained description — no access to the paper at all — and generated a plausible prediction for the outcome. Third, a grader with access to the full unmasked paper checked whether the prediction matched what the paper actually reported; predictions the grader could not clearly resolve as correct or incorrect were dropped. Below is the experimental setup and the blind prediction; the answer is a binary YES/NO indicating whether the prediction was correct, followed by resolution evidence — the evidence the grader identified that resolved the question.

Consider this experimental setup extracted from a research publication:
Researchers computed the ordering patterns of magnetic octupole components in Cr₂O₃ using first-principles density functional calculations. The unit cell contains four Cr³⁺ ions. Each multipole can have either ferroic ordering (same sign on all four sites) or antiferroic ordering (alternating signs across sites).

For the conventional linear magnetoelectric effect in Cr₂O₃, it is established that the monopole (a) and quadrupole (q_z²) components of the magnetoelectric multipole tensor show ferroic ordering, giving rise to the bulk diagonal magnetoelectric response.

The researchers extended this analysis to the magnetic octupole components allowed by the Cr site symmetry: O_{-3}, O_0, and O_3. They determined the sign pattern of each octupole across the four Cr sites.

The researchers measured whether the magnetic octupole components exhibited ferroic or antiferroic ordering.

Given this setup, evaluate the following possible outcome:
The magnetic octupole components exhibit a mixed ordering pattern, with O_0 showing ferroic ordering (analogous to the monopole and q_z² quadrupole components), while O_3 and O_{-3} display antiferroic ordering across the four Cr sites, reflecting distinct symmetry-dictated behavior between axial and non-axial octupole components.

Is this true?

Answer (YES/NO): NO